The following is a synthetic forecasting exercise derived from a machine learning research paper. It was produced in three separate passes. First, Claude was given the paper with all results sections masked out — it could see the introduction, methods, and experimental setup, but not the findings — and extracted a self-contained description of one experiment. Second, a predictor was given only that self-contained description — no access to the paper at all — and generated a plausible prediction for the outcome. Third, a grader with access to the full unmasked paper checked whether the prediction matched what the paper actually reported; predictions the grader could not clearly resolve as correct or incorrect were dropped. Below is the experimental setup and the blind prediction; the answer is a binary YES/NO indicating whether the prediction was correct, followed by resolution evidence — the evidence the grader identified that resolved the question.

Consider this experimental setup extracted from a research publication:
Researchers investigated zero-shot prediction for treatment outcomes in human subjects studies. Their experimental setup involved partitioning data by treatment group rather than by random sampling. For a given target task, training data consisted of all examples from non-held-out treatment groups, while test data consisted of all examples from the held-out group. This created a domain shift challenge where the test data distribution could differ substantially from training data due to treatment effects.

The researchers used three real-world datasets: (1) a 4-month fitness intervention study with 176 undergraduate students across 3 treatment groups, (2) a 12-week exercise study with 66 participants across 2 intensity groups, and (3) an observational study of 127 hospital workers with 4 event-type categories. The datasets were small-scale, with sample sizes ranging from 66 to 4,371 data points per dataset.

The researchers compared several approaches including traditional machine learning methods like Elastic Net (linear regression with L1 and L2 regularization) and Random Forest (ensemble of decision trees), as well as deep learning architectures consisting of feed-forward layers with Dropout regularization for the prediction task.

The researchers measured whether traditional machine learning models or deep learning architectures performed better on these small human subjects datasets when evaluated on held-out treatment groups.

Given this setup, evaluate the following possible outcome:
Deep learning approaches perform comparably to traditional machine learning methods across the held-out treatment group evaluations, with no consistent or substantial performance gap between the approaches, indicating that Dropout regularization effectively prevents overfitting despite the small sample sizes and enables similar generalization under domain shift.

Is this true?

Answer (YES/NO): NO